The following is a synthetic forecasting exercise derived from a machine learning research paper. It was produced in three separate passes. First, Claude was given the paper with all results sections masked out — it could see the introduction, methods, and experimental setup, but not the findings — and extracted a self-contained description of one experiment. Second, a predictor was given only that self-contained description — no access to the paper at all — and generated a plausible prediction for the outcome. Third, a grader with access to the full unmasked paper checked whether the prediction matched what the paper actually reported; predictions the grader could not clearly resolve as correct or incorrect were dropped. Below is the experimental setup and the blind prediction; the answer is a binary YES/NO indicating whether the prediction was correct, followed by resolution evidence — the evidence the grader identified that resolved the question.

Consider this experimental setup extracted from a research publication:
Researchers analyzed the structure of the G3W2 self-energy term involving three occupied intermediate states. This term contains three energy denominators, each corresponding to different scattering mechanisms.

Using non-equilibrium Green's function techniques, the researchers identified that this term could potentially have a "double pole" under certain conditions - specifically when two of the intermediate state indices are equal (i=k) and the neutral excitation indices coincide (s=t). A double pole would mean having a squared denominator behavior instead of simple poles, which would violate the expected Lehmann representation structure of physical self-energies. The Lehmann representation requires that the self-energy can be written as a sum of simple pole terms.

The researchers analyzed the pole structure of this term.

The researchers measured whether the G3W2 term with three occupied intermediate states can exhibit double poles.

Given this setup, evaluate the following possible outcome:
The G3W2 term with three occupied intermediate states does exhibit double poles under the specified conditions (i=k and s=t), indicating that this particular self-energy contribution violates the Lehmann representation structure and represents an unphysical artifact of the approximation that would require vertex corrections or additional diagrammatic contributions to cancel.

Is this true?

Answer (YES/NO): YES